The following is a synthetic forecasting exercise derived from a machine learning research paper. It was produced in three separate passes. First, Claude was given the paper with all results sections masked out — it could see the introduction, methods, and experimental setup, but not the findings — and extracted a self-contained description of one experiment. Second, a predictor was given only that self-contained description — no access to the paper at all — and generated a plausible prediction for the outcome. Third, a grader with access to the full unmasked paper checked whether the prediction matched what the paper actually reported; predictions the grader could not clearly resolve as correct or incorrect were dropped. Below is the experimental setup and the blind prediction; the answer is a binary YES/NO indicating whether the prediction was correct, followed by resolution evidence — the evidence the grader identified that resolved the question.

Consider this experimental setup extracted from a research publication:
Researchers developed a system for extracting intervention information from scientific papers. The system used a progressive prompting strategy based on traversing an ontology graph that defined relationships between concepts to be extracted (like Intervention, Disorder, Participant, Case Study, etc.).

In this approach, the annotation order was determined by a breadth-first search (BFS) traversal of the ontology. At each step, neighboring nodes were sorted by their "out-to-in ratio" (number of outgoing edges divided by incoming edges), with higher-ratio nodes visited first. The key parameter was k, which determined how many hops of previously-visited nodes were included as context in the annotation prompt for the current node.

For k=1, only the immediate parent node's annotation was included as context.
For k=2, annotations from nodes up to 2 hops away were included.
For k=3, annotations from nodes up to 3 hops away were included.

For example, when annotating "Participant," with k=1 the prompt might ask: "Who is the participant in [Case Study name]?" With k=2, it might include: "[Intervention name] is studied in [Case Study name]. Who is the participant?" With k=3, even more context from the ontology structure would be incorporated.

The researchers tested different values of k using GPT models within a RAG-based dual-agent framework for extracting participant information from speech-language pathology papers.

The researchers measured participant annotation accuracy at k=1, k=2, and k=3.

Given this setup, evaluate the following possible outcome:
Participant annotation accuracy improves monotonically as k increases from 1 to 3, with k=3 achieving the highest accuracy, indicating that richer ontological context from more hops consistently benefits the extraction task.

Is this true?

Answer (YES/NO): YES